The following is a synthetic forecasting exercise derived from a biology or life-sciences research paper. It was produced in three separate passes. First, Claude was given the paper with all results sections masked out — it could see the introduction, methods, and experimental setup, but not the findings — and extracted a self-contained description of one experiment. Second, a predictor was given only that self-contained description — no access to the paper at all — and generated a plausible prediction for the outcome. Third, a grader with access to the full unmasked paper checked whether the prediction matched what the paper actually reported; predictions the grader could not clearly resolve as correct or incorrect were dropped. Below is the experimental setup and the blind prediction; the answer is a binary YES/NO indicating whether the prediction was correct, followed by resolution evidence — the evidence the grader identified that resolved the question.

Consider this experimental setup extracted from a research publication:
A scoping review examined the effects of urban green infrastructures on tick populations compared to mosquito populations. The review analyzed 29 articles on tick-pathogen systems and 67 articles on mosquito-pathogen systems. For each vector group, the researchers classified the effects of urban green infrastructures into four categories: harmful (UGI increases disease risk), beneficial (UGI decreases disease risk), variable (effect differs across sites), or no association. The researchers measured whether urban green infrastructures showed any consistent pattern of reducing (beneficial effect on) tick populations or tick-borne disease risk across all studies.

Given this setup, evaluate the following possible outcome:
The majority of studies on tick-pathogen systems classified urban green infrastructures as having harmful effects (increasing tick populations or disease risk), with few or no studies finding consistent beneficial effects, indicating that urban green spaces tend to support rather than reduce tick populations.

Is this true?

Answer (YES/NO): NO